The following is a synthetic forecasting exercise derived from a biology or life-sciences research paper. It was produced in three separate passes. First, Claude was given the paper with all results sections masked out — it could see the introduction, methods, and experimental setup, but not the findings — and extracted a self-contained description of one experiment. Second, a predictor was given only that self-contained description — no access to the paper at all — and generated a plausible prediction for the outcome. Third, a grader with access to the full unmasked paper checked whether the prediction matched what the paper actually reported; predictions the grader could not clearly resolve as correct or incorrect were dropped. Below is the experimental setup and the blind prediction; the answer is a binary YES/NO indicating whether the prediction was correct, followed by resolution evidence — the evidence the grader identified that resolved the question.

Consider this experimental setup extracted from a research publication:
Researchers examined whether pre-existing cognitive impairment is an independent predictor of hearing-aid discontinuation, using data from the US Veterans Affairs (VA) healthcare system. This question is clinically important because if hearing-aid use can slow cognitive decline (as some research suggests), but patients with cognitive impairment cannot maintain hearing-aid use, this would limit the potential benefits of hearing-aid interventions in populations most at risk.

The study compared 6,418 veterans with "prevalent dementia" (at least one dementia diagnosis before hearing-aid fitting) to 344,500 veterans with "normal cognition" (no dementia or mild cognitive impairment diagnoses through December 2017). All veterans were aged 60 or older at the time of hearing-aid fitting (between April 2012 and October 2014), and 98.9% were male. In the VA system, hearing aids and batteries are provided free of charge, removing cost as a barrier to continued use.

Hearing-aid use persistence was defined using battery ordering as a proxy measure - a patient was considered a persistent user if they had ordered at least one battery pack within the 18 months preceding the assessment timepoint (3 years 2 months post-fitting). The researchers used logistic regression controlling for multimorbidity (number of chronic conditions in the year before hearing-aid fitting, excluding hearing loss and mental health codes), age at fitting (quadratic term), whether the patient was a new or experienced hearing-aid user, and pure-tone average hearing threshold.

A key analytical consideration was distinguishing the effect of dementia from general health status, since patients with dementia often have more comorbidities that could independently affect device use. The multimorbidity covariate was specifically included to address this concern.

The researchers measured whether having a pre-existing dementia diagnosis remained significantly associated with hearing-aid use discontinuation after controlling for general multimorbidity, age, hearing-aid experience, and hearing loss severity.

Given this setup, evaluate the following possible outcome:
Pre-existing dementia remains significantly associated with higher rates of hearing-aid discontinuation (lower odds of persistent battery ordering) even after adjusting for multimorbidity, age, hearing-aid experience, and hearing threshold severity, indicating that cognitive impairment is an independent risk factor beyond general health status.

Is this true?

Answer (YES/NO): YES